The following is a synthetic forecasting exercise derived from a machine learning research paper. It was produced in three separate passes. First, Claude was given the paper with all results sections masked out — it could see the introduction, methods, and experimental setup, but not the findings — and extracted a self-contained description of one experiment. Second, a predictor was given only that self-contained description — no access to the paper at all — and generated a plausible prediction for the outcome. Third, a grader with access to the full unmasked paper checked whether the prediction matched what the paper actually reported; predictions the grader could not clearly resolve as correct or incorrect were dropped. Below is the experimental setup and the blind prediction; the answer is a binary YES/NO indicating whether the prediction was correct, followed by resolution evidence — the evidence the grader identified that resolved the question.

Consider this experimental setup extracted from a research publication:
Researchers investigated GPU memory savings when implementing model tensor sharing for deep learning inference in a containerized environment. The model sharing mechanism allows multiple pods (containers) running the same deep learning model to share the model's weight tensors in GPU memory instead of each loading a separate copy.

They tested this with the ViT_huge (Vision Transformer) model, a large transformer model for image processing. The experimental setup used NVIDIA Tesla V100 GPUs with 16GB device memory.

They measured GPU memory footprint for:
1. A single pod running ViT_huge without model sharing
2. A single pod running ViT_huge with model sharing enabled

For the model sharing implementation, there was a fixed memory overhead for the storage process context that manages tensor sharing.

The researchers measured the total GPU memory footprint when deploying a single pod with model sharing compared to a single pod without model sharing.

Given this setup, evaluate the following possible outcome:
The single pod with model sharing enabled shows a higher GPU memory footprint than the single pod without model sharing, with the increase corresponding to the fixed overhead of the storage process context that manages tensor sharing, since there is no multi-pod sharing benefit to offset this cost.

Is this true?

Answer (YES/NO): YES